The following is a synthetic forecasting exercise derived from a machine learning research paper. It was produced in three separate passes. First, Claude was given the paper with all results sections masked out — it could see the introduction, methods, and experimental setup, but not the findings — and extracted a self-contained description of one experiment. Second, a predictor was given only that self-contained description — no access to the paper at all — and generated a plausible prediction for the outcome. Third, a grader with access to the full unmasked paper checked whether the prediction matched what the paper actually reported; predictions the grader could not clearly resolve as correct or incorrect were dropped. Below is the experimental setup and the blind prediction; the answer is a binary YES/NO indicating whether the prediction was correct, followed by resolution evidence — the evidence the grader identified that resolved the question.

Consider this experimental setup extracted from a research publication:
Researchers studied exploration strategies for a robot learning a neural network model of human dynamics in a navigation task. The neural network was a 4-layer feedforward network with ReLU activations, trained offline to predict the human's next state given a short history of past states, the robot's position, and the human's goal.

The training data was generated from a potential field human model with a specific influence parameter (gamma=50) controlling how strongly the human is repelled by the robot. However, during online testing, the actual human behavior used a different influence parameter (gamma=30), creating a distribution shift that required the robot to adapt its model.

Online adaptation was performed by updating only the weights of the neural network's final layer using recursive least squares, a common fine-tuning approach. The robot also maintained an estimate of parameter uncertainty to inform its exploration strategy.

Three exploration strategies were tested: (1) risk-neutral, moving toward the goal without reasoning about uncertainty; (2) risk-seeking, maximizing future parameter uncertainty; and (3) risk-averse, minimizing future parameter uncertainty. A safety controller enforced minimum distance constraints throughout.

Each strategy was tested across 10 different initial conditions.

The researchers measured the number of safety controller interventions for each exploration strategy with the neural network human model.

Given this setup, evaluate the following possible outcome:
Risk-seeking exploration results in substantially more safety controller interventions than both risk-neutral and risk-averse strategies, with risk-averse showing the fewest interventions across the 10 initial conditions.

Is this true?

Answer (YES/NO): NO